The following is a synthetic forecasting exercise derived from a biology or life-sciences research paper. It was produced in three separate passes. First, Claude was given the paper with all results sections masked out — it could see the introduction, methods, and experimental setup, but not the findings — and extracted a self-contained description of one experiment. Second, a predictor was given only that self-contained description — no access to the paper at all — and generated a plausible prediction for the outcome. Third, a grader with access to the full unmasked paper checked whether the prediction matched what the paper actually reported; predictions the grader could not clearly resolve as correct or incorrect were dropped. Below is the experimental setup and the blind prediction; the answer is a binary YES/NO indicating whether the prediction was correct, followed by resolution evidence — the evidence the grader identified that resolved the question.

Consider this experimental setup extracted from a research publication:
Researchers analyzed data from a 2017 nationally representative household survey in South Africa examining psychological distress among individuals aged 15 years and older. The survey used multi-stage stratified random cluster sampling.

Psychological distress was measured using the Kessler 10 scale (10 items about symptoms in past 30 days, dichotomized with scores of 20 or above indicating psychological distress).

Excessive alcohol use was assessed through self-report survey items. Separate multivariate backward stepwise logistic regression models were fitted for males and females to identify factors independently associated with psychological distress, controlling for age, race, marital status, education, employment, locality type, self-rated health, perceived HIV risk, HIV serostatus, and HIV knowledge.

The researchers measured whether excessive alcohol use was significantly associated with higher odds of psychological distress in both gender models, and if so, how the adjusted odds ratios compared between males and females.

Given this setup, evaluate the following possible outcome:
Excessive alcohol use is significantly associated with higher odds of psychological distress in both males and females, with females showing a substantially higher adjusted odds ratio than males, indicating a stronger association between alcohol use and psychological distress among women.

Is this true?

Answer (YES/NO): YES